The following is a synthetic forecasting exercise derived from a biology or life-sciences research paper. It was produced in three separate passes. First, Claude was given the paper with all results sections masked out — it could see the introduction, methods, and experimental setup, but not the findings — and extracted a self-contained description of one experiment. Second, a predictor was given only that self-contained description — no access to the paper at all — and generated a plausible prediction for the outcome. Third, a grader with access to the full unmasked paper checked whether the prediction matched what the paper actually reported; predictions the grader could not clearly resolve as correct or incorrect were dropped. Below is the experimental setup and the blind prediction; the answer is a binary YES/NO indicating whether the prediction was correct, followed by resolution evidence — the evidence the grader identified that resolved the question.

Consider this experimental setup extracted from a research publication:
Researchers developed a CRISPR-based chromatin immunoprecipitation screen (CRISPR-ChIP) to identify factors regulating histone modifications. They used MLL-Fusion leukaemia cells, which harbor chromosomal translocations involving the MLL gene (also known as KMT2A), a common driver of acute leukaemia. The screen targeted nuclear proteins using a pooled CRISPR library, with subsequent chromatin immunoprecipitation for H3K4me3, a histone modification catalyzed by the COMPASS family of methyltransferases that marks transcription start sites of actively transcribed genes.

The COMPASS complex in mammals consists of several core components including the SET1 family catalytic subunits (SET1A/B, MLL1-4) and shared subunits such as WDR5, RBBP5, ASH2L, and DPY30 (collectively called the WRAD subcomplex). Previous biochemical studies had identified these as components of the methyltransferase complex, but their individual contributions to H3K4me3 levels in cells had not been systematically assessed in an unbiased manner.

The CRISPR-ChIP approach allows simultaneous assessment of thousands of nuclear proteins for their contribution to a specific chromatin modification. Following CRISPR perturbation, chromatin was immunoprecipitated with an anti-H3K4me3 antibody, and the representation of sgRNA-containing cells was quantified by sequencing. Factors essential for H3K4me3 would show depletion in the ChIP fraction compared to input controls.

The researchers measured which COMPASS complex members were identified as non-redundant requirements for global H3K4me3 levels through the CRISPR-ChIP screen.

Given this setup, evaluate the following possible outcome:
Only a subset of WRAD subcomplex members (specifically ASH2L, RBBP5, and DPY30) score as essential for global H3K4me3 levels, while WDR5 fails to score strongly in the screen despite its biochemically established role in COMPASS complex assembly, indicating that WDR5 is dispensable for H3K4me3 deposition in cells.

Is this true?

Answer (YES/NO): NO